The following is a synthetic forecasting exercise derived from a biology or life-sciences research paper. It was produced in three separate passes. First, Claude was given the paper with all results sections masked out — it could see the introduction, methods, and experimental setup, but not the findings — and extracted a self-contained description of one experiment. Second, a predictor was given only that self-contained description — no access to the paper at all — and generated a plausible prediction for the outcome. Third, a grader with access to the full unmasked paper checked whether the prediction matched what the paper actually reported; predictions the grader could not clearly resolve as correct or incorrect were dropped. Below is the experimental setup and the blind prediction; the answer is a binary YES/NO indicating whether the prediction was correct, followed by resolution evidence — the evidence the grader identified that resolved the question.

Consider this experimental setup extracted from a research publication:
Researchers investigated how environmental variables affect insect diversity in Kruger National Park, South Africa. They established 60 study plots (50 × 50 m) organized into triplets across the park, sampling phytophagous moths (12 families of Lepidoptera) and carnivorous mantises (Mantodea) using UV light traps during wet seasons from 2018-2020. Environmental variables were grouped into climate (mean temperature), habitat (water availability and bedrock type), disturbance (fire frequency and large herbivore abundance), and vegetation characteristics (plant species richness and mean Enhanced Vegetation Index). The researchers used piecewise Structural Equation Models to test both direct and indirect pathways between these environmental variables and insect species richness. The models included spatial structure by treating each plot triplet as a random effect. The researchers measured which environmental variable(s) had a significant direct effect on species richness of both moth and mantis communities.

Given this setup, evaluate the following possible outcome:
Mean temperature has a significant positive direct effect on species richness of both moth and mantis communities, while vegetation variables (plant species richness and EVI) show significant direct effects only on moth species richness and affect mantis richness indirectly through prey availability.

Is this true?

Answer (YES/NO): NO